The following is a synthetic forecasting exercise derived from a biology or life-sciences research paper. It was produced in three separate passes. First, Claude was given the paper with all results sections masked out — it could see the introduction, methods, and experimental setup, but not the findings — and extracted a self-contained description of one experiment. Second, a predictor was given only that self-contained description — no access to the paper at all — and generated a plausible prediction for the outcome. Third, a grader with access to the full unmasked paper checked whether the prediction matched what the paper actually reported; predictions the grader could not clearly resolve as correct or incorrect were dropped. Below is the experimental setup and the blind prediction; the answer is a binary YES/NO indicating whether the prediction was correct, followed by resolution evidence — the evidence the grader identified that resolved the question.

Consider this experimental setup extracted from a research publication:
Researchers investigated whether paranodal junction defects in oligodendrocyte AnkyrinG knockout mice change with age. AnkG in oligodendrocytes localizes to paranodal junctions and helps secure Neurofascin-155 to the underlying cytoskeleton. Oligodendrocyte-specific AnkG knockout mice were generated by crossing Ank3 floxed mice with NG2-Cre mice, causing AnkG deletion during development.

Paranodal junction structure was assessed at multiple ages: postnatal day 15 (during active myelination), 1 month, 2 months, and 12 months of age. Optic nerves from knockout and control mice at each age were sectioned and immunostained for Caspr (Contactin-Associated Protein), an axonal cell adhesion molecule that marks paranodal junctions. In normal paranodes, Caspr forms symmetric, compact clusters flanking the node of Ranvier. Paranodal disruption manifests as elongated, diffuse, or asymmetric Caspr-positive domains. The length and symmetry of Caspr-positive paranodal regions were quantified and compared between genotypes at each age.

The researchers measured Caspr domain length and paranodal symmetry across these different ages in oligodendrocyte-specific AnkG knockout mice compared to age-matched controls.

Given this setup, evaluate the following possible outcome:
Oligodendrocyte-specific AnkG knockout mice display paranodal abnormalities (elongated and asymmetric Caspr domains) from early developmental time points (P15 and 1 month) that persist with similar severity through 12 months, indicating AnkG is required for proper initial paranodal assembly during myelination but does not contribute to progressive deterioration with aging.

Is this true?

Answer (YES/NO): NO